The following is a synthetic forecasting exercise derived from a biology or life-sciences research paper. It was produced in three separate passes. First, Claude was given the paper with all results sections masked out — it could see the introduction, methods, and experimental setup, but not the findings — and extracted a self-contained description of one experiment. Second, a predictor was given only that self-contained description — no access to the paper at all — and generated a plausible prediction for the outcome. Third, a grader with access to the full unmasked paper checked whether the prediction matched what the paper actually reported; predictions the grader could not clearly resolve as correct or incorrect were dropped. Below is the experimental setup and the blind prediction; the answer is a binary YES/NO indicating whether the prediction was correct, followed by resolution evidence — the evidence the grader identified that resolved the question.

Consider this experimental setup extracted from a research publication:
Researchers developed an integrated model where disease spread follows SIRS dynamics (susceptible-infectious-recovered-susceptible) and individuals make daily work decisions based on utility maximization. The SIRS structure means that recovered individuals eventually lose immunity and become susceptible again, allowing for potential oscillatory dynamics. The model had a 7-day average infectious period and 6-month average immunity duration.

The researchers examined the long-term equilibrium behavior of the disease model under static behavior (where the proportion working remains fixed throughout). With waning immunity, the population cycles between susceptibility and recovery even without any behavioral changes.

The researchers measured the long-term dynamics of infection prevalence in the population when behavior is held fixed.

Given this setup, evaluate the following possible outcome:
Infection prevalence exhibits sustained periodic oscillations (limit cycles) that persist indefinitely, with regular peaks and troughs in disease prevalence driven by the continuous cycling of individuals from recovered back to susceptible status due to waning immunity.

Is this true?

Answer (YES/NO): NO